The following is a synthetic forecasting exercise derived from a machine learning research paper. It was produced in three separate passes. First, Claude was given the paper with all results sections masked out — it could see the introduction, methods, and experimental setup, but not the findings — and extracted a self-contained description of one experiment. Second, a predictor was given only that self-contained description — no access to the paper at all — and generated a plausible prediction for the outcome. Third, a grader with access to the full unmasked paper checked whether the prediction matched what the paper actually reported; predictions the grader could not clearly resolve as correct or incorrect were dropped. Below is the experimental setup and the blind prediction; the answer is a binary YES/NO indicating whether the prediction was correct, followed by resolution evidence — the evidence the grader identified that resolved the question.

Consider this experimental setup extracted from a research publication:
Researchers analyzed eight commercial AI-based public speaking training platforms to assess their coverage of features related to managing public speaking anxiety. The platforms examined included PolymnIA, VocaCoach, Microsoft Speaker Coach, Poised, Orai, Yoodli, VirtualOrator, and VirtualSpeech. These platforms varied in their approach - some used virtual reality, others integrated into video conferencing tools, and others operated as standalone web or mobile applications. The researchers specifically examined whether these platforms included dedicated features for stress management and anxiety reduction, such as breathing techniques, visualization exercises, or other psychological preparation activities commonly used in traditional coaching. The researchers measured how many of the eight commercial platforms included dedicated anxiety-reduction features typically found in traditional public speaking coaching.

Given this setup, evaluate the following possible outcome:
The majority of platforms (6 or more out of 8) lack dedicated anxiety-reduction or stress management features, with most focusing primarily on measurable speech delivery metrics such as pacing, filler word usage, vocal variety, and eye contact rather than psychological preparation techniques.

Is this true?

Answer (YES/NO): YES